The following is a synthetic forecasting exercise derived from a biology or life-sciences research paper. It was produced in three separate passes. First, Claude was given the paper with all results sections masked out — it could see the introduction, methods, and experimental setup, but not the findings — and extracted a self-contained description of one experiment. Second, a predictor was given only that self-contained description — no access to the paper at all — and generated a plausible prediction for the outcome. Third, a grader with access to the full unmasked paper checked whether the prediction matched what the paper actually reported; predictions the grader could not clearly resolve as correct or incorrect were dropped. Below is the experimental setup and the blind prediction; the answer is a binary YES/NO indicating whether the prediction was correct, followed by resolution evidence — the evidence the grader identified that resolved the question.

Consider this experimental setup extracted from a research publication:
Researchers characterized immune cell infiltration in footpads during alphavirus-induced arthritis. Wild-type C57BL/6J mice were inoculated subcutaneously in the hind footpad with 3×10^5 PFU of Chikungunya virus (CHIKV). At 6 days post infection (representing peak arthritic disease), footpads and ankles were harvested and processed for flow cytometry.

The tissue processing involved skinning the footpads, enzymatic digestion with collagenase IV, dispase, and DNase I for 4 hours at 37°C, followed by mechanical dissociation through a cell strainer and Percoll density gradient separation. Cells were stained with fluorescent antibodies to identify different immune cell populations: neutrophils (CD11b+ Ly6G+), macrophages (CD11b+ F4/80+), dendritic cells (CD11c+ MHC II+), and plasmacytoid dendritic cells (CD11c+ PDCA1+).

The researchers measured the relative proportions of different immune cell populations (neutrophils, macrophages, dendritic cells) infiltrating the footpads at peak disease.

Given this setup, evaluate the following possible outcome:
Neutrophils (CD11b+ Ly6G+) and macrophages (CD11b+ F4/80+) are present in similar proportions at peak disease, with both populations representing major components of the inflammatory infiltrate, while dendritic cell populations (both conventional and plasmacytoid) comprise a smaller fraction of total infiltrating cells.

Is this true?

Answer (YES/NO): NO